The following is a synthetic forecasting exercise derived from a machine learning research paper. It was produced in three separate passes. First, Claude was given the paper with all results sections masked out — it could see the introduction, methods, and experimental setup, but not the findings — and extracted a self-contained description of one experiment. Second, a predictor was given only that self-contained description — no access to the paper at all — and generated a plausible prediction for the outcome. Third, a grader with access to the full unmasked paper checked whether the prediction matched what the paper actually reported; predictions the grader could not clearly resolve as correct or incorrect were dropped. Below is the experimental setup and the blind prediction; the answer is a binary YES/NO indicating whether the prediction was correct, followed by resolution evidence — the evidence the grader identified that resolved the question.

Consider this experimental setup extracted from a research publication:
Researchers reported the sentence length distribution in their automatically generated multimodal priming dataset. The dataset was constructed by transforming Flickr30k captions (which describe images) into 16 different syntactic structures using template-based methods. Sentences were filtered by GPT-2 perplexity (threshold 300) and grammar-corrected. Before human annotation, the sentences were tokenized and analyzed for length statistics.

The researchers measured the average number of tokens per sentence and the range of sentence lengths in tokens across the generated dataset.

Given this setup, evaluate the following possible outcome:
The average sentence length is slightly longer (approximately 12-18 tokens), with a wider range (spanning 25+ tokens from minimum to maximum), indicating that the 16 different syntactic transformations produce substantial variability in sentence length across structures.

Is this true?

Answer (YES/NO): NO